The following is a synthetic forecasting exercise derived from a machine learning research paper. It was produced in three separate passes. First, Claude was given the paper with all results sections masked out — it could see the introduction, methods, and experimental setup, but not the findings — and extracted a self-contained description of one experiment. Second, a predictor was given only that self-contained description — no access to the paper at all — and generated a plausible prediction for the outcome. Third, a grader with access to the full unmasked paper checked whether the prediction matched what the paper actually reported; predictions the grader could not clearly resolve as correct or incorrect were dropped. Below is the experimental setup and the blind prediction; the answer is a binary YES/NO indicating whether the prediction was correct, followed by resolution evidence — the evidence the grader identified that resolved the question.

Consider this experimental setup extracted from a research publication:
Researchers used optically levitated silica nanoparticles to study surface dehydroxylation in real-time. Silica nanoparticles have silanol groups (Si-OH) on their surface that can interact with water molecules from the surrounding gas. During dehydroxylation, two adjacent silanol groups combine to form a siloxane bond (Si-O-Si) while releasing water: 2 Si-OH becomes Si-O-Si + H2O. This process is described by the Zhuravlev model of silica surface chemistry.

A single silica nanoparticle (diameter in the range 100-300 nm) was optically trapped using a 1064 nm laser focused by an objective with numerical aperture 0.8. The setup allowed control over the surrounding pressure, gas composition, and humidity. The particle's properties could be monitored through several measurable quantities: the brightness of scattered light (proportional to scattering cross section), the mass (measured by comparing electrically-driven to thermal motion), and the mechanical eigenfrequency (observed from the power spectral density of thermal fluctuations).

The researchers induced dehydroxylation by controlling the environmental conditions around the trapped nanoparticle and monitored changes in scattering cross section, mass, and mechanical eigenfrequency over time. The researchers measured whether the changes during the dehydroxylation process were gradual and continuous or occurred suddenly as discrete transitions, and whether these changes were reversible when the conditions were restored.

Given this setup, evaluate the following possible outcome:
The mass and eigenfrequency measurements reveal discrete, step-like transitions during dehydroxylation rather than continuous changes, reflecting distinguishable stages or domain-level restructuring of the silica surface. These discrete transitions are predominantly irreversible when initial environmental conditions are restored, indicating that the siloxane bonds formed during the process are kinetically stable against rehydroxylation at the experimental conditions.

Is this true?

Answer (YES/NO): YES